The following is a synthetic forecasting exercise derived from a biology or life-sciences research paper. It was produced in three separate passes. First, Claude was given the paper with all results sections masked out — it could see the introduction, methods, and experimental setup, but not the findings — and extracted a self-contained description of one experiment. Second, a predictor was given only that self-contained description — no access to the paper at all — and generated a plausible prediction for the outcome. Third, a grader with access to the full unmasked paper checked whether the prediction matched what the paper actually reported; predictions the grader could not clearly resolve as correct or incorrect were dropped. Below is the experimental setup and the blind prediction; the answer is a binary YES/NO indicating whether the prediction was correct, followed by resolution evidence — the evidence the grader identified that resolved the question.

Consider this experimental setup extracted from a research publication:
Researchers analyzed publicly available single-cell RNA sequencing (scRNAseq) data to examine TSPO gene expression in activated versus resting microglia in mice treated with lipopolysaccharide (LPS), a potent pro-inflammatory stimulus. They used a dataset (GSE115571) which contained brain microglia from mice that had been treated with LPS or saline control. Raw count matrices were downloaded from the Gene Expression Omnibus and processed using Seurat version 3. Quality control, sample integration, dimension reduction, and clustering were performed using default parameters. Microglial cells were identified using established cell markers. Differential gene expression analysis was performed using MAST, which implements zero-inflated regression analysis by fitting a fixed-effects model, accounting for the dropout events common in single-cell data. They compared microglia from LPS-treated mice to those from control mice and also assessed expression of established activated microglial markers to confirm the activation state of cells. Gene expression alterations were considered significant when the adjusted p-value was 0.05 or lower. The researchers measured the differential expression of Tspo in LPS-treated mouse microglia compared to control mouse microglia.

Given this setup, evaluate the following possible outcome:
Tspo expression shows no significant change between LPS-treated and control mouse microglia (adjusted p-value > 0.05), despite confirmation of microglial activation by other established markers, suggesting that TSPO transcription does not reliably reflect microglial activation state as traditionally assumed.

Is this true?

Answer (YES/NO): NO